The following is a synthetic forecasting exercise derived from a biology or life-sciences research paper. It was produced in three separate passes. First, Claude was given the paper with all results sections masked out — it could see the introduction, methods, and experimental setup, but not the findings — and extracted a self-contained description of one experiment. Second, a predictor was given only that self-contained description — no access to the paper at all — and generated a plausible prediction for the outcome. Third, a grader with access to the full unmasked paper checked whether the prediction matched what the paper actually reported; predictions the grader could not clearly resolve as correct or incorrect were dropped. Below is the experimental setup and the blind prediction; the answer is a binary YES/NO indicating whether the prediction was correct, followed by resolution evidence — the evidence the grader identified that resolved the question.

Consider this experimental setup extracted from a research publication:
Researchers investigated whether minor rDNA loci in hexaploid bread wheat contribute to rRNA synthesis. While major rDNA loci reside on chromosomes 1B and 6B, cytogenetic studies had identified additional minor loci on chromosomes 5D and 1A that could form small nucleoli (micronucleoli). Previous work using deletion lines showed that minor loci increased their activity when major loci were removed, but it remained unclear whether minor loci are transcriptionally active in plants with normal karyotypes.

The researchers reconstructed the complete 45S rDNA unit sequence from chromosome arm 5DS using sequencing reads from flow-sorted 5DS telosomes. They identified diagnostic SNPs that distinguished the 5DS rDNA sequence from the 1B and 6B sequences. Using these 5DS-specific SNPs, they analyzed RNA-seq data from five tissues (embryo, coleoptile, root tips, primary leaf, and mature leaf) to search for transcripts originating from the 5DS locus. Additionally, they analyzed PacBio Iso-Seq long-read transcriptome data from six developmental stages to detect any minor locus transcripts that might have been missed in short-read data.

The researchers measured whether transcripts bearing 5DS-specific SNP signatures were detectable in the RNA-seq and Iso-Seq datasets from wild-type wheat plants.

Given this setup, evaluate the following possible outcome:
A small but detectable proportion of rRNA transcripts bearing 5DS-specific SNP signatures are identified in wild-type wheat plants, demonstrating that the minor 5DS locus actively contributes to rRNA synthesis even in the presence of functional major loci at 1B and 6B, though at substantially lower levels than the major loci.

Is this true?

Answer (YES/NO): YES